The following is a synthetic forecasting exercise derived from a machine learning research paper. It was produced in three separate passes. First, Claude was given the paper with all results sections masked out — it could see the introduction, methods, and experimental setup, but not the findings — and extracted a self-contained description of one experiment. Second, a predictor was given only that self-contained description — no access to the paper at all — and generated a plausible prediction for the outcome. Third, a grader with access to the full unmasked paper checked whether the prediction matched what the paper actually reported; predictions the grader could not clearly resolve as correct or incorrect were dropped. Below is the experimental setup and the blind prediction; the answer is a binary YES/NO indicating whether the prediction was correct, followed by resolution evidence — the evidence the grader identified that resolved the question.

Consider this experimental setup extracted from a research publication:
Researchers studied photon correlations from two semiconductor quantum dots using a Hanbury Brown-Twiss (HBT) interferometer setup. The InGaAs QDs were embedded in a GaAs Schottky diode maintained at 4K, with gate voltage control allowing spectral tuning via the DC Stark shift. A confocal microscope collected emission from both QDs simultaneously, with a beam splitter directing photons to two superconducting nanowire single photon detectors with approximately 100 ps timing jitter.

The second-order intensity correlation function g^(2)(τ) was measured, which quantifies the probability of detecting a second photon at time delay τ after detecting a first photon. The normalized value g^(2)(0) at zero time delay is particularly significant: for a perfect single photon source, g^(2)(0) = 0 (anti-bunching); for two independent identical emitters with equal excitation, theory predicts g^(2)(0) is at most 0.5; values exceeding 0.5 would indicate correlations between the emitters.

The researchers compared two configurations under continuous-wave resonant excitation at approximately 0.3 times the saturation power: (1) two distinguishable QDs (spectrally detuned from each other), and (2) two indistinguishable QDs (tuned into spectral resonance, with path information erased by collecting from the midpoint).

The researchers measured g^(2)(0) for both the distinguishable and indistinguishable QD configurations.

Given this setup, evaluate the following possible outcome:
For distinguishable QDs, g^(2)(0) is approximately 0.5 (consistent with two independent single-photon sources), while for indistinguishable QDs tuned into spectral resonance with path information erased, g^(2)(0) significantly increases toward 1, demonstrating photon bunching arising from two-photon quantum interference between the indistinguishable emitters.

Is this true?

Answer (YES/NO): YES